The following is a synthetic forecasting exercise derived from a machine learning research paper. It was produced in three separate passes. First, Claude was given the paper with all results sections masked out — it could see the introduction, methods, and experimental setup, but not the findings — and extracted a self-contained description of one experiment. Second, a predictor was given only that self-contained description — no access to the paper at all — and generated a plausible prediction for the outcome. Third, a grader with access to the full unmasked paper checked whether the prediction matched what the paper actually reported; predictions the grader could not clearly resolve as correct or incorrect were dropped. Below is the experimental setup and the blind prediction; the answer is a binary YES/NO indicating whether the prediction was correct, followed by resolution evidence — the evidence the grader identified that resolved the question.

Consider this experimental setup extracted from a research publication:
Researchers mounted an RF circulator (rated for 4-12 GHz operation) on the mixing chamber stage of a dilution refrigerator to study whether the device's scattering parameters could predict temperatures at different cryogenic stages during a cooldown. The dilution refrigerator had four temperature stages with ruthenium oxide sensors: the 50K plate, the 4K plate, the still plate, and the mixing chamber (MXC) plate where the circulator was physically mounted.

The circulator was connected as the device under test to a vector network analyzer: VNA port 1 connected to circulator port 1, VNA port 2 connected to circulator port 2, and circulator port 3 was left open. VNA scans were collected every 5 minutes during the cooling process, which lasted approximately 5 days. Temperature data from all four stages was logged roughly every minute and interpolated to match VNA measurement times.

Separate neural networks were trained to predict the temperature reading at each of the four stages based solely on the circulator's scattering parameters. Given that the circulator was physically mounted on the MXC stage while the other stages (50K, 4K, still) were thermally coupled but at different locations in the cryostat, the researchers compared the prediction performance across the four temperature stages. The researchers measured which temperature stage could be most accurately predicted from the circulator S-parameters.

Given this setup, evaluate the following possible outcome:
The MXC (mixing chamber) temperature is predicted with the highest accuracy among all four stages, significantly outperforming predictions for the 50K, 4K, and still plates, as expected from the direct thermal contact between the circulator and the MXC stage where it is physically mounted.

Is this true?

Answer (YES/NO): YES